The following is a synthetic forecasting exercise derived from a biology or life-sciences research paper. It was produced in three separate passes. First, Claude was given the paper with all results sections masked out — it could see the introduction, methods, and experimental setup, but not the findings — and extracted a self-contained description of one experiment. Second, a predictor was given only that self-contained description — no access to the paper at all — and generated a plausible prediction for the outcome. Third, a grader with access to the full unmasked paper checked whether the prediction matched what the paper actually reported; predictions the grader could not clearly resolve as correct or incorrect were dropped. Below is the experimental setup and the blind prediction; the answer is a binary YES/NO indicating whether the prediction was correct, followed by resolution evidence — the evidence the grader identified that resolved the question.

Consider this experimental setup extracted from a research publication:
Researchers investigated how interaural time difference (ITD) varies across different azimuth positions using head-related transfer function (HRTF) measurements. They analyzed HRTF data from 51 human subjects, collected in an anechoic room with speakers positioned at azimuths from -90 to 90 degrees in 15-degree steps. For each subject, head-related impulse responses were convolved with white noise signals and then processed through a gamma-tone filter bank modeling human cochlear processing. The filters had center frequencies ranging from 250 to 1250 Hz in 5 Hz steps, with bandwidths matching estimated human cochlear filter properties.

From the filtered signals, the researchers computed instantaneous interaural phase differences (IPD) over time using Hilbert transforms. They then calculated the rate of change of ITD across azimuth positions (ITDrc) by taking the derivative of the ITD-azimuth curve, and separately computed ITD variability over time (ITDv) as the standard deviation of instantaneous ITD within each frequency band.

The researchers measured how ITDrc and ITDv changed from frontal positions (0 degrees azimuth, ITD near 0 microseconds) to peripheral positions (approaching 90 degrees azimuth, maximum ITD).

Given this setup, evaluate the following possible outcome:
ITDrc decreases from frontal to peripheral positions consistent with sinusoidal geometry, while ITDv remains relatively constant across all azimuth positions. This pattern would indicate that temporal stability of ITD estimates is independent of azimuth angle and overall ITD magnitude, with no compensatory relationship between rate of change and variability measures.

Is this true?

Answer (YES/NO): NO